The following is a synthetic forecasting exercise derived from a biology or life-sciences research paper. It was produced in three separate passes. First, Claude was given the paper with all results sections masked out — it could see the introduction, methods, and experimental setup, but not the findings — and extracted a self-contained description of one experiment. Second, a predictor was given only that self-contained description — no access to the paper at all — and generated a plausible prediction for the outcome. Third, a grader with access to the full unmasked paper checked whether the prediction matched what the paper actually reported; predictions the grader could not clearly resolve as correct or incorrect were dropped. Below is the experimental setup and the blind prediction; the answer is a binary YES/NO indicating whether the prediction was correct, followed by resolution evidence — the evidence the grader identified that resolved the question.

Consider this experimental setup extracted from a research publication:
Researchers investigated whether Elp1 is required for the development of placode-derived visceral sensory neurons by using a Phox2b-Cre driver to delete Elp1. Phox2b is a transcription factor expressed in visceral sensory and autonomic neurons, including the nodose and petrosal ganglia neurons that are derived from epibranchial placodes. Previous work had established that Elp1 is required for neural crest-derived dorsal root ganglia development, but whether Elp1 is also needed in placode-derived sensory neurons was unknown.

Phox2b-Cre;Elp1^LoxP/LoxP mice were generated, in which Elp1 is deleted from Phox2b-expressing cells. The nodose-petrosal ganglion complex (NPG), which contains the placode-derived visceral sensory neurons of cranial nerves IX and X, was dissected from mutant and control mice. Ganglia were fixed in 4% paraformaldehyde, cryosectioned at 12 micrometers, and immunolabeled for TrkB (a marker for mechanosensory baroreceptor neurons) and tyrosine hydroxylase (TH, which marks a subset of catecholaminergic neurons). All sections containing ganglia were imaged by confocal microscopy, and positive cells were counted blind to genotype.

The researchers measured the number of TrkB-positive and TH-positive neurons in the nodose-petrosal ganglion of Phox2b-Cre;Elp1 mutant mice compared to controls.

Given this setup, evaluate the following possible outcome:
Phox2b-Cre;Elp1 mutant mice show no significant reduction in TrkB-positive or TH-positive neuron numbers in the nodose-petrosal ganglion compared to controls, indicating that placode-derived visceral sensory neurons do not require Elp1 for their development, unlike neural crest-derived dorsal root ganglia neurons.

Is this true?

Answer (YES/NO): NO